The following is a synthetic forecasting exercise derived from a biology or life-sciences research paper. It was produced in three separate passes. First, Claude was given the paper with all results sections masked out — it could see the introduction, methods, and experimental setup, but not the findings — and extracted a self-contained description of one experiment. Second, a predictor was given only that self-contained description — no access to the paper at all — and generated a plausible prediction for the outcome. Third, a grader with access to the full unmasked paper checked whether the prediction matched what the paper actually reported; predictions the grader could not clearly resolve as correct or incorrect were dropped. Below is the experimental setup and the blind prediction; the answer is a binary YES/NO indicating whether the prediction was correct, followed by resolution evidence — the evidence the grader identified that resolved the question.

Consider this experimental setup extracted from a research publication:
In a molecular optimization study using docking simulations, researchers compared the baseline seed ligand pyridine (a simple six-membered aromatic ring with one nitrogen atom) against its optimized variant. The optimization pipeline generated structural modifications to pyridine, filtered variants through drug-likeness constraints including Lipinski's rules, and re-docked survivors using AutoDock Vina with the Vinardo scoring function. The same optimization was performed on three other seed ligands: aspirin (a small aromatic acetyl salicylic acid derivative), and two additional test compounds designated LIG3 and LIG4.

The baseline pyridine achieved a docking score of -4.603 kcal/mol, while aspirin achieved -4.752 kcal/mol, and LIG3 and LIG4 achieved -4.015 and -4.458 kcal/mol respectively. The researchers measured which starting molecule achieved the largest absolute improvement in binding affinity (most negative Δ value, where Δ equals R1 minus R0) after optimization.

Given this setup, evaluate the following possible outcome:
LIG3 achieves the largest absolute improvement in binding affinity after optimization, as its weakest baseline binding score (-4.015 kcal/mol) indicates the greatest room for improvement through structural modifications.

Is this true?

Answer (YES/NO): NO